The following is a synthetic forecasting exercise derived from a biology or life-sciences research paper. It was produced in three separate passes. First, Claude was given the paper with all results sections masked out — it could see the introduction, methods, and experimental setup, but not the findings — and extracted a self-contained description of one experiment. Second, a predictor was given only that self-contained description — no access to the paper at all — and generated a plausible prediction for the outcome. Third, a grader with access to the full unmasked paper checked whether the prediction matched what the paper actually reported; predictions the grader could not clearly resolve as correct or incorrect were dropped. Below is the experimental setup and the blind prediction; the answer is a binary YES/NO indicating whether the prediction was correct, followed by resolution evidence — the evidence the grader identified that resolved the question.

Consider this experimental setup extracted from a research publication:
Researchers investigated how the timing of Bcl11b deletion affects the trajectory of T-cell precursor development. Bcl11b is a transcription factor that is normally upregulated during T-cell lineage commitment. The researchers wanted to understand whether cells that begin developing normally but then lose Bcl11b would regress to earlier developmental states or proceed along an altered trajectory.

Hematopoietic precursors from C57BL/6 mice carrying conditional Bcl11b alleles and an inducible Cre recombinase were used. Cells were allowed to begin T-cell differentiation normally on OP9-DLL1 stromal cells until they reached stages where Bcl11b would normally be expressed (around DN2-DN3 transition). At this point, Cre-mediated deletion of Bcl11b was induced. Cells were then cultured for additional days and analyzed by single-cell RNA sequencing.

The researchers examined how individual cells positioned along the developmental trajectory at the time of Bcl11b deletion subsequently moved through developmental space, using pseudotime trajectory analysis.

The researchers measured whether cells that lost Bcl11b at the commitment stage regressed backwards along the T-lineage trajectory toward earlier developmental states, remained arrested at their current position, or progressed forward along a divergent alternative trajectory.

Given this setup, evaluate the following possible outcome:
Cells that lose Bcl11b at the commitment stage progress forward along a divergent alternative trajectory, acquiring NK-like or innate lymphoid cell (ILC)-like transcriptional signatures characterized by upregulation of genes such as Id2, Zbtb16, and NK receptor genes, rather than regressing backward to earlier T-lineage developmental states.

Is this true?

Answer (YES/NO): YES